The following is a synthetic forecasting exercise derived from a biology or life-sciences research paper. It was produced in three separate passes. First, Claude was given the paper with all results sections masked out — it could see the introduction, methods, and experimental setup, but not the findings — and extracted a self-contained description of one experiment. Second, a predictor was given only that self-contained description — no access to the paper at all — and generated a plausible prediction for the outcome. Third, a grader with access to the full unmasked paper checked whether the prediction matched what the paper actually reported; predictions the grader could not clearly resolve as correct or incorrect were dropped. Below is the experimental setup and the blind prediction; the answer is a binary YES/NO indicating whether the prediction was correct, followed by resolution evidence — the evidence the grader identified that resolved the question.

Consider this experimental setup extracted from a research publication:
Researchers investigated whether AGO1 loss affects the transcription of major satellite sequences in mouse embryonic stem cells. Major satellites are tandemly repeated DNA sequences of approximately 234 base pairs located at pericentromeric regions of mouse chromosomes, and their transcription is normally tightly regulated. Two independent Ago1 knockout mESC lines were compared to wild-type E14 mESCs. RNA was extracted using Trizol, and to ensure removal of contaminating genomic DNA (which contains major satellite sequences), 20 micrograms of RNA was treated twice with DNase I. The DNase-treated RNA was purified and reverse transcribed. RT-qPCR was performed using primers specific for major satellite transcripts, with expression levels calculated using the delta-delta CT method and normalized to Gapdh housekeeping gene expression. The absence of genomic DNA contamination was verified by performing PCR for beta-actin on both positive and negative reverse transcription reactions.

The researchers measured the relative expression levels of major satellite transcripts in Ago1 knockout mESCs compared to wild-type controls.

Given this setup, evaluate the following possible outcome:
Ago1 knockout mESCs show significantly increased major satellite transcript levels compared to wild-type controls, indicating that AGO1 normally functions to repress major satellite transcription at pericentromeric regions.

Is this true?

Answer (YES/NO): NO